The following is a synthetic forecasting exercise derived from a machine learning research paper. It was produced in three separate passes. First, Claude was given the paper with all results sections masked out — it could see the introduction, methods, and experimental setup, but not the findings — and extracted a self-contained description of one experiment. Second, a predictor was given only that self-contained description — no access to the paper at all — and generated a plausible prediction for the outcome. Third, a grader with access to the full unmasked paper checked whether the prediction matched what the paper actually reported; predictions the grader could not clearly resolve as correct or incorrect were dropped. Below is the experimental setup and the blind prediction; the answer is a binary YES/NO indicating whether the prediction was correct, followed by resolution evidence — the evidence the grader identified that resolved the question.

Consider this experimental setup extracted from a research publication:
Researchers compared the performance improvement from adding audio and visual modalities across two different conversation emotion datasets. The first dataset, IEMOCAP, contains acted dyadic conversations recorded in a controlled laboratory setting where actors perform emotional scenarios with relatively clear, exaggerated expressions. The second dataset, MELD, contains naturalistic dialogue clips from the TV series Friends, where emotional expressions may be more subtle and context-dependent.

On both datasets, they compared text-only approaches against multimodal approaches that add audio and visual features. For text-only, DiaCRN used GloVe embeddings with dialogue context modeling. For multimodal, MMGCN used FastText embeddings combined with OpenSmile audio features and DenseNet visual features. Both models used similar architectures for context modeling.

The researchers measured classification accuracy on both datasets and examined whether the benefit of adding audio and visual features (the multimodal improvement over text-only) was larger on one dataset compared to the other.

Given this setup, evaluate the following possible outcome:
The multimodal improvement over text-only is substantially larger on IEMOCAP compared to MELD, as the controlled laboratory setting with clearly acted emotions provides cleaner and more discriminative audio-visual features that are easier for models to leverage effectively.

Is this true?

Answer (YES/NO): NO